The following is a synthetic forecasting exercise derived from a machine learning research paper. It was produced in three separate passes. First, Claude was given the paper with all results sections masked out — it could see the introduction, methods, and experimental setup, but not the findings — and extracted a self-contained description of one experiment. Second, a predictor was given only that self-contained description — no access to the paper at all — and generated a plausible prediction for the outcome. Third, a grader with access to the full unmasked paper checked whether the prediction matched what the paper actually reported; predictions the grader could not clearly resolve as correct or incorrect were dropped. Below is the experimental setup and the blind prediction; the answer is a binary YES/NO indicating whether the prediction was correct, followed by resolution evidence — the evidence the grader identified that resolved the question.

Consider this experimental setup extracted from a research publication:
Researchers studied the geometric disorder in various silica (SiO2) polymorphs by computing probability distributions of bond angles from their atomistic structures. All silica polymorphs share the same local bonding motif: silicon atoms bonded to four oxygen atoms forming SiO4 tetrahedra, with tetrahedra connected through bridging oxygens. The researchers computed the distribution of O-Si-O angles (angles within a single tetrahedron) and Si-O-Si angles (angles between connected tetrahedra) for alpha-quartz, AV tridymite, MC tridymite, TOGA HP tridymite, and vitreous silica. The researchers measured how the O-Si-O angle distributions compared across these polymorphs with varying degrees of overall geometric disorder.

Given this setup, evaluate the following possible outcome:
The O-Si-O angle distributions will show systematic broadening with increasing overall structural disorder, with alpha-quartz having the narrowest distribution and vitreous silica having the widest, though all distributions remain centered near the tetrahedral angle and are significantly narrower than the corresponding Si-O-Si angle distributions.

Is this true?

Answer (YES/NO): NO